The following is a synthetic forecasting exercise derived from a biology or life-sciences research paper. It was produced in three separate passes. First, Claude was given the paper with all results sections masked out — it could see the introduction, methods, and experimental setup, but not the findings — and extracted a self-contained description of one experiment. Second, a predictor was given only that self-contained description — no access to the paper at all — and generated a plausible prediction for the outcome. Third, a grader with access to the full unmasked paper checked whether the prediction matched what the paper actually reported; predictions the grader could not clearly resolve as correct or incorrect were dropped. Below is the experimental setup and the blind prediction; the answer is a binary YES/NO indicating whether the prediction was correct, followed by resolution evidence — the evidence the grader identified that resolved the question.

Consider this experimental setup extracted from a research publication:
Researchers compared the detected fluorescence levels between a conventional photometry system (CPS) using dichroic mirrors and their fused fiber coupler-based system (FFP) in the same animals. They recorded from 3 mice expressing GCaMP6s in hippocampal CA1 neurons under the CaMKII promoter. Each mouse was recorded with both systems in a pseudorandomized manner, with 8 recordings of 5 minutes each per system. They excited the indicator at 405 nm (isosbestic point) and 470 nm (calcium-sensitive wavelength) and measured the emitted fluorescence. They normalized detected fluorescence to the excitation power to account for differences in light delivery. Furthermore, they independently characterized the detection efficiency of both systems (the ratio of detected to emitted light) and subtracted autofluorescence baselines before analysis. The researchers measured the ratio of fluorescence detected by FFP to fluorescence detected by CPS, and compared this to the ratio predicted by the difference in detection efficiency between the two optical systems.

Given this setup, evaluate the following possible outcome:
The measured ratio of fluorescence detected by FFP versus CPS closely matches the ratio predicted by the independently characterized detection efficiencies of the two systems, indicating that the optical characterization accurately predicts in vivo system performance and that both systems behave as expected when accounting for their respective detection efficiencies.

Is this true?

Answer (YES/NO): YES